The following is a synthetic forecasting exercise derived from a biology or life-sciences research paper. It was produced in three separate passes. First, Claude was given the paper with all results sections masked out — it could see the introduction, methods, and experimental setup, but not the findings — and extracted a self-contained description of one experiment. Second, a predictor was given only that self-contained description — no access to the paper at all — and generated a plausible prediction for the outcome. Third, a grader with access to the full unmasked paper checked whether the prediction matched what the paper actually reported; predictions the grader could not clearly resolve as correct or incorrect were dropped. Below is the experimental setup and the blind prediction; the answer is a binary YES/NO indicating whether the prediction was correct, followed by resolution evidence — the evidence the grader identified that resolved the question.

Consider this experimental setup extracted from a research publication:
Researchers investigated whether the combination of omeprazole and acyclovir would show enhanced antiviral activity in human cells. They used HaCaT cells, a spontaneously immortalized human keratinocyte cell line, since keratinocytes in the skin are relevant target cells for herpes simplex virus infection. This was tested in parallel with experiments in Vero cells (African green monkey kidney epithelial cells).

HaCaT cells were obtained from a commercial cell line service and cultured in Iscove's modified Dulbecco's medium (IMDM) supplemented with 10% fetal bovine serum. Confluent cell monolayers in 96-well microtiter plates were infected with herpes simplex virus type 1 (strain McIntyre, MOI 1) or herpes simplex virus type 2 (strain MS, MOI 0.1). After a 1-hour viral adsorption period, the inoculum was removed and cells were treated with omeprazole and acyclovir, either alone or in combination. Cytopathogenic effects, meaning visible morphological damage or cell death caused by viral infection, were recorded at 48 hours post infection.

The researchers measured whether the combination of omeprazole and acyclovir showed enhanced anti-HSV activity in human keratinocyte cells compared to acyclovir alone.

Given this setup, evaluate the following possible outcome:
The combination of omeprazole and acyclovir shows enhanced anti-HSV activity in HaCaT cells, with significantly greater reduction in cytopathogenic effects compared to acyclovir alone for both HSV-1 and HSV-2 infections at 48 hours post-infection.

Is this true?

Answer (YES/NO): YES